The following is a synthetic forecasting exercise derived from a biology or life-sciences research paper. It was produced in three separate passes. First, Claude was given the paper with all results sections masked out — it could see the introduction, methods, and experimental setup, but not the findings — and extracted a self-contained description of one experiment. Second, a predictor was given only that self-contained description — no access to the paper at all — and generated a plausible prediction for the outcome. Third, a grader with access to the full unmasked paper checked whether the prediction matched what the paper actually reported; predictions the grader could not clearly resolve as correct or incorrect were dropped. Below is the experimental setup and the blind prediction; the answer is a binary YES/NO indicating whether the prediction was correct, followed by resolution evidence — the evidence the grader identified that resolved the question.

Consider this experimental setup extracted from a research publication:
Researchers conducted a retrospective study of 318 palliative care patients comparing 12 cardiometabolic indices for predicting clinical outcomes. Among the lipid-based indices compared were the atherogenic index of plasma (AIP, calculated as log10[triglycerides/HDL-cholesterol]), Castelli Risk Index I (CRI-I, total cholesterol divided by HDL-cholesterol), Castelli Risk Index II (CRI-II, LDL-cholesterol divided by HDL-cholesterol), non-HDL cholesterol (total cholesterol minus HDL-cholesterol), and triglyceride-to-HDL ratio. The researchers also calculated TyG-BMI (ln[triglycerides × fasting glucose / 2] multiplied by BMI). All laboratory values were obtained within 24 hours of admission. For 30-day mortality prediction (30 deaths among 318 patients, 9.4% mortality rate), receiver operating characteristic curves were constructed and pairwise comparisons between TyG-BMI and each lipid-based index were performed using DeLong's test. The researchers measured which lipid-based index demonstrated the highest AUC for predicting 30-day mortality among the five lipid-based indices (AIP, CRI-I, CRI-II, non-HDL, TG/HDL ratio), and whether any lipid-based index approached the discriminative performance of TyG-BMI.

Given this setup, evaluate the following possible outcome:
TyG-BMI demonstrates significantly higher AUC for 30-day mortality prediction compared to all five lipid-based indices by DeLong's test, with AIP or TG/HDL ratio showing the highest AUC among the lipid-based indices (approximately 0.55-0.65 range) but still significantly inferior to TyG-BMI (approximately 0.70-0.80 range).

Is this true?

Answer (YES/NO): NO